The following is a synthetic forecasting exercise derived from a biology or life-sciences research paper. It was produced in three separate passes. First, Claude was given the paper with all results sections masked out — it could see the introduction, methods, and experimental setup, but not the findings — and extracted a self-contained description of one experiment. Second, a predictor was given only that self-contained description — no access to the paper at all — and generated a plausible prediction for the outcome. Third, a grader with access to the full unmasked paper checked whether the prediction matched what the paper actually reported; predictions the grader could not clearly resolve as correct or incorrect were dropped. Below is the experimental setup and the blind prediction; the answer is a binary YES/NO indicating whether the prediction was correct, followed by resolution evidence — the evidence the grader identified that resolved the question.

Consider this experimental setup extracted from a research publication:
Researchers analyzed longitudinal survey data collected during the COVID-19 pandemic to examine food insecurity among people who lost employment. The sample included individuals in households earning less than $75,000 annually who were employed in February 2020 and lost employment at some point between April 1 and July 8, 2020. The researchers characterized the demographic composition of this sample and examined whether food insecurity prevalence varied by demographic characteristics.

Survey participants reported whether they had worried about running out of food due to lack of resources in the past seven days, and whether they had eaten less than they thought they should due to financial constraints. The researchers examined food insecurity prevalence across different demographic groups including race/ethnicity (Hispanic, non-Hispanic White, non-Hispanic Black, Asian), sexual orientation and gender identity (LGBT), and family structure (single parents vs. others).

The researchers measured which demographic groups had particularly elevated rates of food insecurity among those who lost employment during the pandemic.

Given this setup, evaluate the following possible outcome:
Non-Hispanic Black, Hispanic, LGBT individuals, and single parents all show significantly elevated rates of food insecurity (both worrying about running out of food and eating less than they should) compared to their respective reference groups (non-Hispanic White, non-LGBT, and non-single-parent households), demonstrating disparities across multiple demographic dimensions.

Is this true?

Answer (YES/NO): YES